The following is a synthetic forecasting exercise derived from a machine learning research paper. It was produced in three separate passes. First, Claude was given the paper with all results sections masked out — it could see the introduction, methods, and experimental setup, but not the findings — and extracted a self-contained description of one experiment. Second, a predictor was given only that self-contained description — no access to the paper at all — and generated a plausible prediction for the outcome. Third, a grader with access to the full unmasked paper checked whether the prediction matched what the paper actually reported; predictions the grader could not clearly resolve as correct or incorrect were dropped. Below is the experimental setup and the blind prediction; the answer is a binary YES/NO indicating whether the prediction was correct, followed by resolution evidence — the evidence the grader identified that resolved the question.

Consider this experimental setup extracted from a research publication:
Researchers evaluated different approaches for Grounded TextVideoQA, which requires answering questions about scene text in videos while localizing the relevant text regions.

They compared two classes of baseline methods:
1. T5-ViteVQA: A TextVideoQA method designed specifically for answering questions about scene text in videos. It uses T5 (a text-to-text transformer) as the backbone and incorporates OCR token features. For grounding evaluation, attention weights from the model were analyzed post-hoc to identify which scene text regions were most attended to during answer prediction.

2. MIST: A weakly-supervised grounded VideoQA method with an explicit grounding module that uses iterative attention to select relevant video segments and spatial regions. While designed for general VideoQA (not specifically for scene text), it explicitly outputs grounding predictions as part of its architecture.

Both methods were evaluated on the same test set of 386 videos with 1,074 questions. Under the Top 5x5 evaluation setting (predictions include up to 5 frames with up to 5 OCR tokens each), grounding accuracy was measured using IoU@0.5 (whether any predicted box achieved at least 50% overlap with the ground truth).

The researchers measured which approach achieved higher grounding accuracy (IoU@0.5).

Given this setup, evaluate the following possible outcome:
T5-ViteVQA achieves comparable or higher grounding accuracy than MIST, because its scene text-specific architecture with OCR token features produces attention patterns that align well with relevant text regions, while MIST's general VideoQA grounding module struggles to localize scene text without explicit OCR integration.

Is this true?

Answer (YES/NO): YES